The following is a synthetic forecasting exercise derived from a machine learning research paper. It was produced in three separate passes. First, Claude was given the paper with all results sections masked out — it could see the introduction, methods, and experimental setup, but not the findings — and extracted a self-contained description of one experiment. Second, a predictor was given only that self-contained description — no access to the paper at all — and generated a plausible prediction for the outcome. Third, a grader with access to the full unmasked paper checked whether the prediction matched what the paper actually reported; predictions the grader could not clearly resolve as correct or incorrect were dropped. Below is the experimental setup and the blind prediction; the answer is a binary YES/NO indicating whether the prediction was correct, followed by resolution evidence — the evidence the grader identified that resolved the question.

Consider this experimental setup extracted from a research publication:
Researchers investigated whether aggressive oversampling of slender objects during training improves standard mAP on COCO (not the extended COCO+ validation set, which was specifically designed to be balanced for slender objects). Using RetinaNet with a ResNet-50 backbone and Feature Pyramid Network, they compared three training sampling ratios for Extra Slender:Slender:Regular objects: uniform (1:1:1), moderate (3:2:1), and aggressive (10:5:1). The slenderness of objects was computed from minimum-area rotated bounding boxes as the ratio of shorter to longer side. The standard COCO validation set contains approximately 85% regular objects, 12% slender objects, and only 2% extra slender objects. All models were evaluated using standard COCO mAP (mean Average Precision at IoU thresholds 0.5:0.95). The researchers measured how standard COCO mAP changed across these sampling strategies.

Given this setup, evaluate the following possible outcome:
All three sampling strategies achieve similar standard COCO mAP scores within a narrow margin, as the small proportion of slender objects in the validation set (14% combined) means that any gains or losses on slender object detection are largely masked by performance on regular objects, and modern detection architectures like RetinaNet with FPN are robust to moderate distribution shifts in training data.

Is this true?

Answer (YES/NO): NO